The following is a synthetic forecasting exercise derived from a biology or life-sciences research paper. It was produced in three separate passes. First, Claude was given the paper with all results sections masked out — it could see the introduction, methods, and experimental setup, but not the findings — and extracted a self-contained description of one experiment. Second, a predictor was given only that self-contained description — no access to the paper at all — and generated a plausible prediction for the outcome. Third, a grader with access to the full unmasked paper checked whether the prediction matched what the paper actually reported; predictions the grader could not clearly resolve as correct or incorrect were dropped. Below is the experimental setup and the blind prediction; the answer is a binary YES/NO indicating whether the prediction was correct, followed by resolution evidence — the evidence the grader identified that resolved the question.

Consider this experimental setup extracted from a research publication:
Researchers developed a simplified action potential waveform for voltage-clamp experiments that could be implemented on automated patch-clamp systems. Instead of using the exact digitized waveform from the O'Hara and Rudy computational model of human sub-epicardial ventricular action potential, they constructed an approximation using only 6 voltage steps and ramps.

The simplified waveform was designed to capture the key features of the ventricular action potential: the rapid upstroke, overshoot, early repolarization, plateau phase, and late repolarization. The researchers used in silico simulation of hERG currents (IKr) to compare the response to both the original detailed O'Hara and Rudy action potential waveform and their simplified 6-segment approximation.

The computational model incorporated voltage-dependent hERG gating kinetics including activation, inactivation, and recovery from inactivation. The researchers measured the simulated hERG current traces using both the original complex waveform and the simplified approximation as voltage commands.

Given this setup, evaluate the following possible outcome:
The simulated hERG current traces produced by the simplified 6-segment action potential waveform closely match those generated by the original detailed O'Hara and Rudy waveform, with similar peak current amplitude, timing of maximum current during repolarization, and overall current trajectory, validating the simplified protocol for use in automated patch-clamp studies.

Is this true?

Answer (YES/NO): YES